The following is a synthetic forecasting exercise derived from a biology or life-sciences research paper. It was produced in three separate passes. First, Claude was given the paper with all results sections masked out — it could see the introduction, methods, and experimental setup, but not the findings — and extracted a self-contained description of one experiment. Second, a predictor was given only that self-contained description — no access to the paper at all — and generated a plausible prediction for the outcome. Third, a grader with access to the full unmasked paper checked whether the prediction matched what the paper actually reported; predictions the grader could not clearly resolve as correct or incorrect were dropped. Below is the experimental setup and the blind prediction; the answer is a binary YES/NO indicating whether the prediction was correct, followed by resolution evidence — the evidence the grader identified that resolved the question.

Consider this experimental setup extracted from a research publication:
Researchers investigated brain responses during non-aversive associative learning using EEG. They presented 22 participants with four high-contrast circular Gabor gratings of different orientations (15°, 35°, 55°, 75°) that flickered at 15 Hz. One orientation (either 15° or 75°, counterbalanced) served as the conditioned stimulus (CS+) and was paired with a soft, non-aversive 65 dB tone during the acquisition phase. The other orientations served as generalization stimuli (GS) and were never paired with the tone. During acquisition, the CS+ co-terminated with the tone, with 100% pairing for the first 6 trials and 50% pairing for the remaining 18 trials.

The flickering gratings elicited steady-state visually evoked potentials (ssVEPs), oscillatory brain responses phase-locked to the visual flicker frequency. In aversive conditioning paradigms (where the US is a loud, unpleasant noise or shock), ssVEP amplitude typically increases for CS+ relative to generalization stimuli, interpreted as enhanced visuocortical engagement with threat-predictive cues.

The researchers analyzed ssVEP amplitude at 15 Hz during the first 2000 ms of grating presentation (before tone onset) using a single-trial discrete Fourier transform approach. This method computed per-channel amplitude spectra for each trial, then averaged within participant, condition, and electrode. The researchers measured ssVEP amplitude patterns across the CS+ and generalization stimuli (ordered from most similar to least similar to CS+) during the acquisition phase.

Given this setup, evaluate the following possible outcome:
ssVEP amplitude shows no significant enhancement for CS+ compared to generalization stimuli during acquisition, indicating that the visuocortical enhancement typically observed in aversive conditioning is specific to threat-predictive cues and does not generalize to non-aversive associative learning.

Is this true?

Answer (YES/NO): NO